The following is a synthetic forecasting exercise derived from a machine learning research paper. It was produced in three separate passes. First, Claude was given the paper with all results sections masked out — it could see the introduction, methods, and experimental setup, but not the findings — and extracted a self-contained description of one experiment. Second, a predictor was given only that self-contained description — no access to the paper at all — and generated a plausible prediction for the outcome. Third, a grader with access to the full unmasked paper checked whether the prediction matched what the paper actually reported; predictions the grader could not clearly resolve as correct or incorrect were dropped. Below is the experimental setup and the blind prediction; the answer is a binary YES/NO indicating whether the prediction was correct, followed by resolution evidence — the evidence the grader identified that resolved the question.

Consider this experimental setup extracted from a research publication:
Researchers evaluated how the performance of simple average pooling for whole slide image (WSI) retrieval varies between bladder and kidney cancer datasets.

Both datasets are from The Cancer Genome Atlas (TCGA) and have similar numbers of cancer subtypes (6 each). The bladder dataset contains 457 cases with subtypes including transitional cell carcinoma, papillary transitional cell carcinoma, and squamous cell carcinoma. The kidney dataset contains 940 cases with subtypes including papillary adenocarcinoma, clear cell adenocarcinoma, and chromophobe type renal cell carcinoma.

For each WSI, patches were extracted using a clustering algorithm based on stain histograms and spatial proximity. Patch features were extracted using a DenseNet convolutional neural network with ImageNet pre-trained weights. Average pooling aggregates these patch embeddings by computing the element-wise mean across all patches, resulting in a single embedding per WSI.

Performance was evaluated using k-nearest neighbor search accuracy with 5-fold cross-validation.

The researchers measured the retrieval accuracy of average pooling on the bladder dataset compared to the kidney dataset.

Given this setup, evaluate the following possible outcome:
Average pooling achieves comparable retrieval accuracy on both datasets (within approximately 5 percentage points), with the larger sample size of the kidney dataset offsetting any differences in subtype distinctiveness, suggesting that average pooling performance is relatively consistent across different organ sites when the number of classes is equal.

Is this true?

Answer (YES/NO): NO